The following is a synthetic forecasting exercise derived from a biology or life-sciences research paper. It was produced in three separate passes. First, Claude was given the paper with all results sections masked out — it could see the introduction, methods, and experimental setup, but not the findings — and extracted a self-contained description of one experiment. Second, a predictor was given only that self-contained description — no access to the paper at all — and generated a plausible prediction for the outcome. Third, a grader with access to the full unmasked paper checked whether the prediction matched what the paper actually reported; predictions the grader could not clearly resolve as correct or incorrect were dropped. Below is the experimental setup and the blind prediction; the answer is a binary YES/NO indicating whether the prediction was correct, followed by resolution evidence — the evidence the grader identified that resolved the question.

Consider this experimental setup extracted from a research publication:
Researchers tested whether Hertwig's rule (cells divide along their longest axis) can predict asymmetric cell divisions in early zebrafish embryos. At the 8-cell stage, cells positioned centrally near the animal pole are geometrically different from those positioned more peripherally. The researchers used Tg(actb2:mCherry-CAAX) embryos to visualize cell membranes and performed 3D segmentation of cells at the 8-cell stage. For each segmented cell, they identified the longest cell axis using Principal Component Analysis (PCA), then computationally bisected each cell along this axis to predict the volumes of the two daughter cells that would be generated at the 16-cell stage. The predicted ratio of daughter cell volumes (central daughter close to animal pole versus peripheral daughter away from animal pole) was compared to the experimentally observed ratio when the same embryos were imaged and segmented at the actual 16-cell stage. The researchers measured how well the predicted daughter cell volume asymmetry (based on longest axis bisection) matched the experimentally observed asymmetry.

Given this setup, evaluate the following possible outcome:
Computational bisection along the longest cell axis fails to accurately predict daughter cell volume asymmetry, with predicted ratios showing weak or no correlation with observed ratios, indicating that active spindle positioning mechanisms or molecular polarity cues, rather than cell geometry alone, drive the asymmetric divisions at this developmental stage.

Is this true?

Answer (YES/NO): NO